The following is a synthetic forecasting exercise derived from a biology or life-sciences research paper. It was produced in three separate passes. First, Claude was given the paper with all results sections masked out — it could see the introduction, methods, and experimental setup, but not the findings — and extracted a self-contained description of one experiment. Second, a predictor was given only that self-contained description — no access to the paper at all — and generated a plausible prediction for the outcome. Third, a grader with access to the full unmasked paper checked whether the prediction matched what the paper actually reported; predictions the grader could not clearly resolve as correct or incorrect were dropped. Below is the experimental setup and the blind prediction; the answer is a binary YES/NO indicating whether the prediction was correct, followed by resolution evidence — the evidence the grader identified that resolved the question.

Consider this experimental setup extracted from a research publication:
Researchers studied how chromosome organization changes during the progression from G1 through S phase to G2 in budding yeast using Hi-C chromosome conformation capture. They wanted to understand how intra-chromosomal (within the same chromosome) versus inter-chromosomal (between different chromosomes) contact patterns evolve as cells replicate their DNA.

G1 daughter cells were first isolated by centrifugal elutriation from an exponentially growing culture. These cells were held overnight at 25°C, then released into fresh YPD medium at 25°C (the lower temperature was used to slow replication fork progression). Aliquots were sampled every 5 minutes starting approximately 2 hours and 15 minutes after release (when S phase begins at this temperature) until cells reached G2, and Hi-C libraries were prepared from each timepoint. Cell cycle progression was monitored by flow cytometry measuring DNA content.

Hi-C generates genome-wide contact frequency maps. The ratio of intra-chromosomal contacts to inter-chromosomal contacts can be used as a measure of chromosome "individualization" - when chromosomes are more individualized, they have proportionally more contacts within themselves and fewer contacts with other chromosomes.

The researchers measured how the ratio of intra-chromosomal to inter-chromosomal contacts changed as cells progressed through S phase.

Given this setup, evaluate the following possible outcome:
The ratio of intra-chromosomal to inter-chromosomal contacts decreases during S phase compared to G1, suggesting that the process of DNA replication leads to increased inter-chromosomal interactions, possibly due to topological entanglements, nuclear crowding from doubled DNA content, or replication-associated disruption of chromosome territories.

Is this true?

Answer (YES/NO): NO